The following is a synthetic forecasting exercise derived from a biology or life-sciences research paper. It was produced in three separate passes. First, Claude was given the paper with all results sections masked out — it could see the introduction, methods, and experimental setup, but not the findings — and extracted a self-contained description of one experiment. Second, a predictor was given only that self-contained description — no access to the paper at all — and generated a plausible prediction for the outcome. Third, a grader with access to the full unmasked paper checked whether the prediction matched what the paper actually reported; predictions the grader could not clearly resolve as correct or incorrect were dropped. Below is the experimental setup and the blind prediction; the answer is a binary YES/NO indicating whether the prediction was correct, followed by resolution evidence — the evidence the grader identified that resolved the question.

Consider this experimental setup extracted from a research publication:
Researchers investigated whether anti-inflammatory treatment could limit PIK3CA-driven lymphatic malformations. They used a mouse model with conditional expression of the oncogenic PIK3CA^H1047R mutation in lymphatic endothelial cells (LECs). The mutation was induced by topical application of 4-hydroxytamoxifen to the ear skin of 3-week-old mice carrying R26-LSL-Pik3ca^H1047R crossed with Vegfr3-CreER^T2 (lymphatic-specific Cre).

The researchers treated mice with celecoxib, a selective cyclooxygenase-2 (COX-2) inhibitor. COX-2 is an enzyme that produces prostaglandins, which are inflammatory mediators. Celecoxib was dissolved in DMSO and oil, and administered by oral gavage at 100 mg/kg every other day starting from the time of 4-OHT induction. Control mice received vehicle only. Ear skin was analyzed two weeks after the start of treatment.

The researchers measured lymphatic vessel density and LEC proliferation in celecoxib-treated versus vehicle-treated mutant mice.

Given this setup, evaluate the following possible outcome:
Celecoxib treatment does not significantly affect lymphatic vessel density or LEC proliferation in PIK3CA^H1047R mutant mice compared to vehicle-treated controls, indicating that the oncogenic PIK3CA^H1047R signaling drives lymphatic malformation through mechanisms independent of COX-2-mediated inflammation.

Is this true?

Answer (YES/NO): NO